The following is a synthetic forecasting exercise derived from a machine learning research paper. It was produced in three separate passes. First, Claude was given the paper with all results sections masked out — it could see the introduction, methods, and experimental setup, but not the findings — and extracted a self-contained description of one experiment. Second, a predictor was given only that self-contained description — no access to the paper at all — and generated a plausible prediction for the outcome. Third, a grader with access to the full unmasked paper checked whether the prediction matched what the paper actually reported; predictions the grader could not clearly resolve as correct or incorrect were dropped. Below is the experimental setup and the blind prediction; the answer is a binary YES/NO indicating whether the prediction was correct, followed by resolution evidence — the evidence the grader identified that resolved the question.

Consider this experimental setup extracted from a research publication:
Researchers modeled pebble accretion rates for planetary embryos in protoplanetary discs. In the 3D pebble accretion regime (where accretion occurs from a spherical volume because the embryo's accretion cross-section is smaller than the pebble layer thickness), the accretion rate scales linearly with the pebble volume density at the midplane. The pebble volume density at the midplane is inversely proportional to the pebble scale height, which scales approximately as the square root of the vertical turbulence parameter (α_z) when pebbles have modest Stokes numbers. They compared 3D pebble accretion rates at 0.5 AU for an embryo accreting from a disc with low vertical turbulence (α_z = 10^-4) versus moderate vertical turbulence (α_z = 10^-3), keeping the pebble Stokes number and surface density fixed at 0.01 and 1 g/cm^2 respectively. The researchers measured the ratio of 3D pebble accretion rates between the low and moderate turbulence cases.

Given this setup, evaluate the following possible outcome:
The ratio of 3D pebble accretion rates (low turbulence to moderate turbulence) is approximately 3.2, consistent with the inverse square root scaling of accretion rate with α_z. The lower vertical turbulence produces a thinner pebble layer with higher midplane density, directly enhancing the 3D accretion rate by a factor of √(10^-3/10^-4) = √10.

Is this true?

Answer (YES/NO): YES